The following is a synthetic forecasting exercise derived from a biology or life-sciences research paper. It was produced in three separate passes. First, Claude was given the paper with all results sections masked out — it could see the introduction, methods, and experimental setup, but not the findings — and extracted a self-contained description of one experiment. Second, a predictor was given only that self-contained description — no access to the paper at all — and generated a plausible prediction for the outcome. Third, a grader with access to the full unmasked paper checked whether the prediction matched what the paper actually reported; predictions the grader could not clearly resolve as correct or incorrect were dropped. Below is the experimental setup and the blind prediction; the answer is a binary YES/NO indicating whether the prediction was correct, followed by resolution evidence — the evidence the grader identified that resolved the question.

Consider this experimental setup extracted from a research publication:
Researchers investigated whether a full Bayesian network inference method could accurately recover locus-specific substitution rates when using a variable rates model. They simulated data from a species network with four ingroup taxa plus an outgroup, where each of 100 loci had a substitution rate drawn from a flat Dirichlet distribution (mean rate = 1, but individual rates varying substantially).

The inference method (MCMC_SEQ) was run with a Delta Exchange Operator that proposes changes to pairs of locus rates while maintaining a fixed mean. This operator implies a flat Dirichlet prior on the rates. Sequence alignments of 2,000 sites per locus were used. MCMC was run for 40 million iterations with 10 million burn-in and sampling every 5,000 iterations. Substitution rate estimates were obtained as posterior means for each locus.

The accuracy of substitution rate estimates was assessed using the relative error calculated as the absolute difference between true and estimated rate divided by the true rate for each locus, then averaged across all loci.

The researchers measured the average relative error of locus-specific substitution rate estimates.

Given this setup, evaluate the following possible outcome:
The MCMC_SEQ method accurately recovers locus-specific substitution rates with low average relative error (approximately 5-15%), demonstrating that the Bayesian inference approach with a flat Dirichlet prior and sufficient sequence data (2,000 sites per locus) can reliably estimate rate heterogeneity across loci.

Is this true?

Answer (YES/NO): NO